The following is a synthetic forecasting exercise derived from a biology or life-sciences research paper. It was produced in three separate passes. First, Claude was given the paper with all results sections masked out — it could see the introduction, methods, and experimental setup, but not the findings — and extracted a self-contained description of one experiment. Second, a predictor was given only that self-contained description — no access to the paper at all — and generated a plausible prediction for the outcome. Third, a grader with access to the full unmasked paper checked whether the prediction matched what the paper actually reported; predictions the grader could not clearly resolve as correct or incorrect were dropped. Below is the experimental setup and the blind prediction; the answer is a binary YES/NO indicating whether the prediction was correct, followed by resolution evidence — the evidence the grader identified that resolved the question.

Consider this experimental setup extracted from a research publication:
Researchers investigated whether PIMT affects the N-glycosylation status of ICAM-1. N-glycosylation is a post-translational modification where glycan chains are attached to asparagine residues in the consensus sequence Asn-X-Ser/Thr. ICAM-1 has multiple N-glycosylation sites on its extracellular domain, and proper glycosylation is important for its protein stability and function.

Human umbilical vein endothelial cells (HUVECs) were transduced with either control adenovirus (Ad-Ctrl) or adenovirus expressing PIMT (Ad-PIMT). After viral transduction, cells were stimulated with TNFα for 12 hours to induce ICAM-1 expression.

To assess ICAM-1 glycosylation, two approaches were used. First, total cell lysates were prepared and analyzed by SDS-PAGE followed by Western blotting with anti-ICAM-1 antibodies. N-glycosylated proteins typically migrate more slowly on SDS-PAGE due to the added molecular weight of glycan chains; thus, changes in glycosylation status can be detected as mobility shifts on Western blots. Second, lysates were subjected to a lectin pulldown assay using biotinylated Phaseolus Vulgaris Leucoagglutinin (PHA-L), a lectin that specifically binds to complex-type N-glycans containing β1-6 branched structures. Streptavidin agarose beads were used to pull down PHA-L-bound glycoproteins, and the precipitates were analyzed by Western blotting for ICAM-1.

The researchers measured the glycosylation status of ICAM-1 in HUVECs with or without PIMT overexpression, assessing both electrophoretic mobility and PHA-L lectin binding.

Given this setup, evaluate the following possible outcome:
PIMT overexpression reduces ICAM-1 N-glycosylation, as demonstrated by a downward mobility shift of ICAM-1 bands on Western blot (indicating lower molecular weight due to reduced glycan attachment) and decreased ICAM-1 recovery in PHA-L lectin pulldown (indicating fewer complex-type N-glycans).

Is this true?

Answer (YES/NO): NO